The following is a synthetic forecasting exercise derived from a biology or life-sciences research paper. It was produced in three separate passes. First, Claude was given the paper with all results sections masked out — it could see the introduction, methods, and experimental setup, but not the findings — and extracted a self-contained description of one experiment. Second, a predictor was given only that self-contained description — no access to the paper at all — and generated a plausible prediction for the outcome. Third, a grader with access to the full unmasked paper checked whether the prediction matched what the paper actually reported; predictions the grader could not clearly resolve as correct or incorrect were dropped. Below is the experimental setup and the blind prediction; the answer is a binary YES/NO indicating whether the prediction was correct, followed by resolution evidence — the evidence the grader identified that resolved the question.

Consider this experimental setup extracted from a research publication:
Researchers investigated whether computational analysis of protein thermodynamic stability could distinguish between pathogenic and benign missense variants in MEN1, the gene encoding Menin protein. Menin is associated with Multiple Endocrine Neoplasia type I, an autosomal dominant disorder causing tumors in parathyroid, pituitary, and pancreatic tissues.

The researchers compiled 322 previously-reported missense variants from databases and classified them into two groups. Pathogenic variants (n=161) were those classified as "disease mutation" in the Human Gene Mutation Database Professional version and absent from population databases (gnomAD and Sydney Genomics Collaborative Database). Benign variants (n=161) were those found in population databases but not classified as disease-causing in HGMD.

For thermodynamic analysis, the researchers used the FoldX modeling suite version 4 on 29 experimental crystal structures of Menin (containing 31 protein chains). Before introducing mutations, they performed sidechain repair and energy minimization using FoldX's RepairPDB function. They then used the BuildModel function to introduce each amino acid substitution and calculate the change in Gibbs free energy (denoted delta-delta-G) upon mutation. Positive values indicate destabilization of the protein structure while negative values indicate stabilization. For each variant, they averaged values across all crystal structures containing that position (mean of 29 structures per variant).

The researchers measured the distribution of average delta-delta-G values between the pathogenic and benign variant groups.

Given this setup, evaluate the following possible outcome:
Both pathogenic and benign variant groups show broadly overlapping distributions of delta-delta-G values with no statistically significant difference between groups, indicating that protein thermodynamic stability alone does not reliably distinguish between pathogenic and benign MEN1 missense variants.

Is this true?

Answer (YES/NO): NO